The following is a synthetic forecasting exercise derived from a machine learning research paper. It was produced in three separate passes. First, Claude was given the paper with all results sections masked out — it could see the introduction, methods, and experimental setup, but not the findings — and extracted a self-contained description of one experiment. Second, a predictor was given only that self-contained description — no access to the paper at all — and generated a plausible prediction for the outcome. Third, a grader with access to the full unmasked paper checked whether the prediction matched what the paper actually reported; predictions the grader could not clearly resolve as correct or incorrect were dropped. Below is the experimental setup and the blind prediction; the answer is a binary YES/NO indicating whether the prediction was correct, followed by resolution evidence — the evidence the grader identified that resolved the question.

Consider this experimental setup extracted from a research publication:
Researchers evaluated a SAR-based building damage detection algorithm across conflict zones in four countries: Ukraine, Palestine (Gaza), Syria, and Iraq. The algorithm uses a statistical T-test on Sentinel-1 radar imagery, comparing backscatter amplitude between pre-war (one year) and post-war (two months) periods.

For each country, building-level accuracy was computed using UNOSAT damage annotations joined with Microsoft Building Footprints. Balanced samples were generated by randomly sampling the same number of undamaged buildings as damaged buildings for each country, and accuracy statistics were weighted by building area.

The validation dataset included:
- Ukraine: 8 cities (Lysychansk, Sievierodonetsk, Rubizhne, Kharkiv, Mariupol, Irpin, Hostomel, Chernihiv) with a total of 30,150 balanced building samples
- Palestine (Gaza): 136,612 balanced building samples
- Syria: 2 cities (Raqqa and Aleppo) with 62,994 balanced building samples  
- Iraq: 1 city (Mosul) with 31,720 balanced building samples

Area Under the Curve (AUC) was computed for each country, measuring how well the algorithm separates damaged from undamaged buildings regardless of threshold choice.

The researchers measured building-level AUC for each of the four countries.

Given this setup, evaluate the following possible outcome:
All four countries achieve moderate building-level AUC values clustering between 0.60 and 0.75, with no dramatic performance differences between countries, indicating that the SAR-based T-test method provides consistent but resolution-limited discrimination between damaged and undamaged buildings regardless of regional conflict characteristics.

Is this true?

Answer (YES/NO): NO